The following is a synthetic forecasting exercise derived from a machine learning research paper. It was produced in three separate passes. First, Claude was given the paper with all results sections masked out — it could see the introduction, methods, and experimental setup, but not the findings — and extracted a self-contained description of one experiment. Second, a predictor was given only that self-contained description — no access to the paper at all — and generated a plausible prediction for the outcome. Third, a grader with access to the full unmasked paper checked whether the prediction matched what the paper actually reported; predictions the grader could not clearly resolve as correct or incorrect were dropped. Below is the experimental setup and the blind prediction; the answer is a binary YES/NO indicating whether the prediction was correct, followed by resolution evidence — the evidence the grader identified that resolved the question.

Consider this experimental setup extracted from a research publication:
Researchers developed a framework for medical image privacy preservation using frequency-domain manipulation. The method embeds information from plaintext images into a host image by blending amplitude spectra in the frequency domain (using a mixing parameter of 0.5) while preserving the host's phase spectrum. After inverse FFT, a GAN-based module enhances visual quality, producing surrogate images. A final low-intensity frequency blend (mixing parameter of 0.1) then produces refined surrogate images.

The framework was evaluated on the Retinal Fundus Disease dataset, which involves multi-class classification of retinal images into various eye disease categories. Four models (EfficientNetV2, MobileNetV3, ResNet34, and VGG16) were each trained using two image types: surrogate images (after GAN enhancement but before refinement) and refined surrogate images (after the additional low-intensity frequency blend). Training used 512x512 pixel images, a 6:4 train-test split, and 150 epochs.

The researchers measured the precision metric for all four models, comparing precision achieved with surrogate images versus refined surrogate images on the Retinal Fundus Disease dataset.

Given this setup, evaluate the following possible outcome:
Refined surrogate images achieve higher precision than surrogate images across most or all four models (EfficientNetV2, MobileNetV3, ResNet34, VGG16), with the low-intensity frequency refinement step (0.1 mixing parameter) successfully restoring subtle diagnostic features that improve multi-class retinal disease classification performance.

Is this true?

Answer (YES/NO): NO